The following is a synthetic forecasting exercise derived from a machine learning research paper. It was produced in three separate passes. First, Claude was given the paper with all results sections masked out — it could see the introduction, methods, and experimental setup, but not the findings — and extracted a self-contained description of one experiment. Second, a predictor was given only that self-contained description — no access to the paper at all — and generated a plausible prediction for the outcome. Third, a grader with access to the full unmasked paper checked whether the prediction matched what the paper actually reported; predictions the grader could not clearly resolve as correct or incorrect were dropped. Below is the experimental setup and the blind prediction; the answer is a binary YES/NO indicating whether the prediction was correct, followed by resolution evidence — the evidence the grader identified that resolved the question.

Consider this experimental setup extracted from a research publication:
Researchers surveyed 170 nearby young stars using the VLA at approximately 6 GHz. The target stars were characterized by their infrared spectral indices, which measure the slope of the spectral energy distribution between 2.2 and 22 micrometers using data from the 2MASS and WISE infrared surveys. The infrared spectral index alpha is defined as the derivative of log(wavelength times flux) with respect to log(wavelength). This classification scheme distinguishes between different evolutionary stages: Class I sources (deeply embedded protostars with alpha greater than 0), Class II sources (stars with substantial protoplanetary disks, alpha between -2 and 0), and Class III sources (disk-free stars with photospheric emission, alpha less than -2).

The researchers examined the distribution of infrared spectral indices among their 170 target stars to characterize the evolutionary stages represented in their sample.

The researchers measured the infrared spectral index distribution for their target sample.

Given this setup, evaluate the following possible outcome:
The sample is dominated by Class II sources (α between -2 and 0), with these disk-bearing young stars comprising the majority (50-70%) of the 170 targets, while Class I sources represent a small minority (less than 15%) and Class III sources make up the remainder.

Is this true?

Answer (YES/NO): NO